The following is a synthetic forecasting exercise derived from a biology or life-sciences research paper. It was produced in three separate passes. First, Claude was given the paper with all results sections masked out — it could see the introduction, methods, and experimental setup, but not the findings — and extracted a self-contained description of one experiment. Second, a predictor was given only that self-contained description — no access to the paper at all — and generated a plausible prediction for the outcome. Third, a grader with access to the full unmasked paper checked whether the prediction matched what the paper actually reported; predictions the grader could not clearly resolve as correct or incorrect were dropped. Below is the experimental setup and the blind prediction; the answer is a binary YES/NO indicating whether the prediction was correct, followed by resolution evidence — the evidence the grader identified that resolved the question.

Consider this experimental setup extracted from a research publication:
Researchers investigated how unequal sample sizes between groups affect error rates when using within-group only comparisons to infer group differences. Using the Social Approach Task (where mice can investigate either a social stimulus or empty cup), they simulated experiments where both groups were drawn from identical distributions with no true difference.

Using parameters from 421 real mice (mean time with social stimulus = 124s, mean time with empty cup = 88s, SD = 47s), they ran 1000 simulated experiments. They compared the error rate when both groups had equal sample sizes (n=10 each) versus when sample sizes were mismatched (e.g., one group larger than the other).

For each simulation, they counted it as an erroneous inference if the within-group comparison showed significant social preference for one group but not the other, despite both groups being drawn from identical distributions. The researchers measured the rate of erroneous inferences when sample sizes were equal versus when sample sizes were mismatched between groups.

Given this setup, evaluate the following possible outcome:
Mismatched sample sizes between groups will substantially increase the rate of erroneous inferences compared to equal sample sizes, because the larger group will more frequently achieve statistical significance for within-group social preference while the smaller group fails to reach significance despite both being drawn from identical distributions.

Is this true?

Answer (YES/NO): YES